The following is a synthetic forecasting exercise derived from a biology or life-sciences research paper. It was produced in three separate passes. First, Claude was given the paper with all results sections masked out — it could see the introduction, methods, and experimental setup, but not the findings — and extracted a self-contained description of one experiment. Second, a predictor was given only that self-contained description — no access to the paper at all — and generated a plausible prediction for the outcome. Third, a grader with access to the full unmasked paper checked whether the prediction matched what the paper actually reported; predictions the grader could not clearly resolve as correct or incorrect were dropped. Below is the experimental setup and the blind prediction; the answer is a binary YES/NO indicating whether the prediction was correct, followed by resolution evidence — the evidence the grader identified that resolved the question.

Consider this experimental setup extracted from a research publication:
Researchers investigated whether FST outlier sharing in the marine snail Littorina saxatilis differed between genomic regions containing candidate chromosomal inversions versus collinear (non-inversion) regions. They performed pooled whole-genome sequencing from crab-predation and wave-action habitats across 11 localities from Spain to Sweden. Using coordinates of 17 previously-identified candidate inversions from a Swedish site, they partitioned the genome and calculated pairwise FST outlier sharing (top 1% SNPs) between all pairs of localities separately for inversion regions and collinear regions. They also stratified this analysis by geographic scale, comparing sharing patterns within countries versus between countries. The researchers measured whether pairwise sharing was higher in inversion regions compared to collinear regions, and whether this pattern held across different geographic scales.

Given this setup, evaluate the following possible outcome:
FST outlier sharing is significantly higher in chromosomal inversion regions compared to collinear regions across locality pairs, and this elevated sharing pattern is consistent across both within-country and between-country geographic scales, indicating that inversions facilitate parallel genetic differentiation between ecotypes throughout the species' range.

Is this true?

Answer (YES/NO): YES